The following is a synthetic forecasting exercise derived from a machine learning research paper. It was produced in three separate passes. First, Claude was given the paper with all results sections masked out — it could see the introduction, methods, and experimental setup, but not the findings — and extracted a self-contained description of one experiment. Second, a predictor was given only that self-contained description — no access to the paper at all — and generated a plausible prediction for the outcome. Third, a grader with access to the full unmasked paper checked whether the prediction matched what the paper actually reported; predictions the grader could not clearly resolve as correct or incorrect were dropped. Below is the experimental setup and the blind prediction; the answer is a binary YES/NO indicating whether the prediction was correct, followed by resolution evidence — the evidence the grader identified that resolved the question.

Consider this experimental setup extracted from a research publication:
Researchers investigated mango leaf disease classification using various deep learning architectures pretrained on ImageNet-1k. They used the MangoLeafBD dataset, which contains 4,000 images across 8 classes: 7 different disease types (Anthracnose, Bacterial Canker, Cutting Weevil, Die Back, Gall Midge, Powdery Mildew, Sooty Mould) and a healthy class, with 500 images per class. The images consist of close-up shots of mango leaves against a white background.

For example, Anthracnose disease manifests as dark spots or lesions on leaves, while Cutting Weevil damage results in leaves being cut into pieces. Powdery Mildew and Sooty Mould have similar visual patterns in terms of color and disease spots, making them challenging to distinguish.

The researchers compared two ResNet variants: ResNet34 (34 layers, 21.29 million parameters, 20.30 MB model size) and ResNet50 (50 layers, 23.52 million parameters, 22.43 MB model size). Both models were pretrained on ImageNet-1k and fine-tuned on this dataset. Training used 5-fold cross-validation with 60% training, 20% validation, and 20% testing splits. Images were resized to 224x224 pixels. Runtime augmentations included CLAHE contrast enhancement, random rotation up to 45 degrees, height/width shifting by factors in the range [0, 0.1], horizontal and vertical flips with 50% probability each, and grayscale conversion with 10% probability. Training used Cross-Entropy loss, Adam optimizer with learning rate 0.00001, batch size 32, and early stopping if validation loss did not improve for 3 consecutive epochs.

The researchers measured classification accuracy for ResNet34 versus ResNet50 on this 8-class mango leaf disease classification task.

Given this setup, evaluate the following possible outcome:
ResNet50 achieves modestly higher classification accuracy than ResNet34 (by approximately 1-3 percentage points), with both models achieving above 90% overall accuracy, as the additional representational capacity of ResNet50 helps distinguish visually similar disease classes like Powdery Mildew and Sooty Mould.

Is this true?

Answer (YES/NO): NO